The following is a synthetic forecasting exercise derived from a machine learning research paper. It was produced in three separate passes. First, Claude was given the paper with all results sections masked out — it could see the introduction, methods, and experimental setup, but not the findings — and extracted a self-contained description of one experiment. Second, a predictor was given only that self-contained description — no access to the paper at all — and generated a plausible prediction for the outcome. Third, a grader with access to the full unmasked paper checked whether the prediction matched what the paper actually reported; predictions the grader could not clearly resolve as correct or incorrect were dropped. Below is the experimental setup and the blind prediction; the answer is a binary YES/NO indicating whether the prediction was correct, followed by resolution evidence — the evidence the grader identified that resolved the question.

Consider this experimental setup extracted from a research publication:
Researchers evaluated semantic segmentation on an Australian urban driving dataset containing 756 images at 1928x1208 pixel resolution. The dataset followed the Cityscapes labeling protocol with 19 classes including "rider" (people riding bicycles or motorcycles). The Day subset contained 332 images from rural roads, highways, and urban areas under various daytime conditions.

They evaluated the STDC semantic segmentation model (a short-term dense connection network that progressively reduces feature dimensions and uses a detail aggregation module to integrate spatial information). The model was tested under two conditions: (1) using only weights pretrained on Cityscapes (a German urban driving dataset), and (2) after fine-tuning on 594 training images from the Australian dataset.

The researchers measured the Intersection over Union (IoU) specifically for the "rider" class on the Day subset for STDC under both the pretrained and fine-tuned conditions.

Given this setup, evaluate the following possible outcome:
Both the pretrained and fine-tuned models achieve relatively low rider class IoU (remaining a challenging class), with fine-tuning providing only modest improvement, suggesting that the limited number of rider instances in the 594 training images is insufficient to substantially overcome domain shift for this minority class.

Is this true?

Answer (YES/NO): NO